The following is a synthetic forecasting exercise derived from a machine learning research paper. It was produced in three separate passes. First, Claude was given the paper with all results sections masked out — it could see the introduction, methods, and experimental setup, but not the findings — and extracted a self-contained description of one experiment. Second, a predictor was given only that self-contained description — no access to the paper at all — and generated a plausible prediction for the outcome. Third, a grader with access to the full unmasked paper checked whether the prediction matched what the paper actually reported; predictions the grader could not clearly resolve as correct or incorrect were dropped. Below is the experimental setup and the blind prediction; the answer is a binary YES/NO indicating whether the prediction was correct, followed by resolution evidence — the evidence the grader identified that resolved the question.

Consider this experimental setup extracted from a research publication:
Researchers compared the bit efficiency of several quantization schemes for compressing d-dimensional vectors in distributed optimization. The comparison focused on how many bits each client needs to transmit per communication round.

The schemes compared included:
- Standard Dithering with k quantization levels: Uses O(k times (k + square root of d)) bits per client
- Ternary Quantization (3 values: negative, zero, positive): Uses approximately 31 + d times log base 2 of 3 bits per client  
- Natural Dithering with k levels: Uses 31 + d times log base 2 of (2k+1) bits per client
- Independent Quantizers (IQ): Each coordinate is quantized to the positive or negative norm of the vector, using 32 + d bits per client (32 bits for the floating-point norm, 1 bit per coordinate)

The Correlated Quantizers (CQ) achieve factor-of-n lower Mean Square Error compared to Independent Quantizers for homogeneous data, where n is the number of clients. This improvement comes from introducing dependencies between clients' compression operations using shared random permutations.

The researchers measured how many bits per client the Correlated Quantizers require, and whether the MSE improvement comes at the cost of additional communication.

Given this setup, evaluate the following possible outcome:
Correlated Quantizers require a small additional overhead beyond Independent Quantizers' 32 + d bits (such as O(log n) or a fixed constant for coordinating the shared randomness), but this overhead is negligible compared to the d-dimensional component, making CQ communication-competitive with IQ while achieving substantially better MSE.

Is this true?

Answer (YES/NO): NO